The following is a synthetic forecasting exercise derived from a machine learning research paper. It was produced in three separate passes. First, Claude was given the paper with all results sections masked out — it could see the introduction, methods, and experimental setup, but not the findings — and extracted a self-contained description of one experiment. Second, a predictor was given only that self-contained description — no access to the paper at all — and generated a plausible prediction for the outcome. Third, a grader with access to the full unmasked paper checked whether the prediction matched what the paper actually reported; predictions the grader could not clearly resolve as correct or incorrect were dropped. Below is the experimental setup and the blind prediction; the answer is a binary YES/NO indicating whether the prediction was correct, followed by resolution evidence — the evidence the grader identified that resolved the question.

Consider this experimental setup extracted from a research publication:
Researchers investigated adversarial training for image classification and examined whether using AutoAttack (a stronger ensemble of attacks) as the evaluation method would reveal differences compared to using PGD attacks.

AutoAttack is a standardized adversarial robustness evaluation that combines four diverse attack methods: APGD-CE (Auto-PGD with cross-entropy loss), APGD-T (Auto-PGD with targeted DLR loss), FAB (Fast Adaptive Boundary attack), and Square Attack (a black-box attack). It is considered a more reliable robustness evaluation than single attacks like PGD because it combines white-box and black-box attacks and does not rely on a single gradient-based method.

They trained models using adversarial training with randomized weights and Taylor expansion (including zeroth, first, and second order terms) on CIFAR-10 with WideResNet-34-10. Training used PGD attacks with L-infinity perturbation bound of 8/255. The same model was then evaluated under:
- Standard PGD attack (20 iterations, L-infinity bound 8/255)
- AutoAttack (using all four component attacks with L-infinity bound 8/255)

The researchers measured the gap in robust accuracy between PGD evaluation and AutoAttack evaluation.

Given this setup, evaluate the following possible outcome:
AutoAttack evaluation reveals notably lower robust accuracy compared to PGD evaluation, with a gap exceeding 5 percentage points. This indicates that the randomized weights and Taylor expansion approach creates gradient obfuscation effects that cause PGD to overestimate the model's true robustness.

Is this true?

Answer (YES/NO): NO